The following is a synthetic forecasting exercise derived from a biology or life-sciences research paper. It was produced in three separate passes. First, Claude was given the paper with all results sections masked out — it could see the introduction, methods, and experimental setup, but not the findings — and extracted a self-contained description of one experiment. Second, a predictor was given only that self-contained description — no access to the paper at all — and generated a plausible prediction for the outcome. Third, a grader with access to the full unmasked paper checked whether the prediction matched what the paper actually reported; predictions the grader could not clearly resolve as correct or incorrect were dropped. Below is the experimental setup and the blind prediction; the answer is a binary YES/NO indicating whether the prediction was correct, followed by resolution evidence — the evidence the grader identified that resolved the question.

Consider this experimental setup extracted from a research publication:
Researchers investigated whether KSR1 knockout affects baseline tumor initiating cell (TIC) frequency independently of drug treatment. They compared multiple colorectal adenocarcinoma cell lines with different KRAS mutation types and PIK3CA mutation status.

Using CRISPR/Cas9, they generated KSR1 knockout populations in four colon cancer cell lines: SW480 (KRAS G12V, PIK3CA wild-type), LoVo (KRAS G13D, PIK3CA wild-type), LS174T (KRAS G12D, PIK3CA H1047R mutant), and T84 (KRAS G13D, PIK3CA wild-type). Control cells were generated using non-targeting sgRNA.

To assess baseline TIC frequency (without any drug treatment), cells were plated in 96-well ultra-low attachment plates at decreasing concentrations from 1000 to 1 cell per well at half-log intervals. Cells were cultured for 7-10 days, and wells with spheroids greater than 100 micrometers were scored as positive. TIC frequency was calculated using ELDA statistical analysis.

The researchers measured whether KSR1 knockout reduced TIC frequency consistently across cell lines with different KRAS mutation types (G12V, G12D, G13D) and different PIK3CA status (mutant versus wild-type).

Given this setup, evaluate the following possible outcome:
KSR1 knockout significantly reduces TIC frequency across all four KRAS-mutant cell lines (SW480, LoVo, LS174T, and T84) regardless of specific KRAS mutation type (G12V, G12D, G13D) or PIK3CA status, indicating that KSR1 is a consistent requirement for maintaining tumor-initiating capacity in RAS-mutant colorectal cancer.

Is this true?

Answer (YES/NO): YES